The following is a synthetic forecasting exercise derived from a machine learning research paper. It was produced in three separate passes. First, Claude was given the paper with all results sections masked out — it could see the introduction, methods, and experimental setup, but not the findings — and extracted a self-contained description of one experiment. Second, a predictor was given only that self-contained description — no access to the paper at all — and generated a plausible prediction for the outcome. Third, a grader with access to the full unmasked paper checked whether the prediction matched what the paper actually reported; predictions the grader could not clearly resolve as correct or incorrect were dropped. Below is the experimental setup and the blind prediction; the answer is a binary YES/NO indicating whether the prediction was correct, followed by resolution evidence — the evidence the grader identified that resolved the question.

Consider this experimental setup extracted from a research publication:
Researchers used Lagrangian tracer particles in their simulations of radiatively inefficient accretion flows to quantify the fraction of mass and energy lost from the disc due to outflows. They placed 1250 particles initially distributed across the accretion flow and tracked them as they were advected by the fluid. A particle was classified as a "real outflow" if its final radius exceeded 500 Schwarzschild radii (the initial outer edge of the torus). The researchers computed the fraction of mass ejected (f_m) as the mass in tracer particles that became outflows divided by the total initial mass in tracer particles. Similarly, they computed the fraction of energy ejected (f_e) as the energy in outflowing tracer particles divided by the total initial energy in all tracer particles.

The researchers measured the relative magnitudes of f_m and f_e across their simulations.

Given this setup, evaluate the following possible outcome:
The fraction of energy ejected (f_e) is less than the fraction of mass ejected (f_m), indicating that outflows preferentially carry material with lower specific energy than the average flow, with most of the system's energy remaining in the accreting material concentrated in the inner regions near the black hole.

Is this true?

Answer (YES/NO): NO